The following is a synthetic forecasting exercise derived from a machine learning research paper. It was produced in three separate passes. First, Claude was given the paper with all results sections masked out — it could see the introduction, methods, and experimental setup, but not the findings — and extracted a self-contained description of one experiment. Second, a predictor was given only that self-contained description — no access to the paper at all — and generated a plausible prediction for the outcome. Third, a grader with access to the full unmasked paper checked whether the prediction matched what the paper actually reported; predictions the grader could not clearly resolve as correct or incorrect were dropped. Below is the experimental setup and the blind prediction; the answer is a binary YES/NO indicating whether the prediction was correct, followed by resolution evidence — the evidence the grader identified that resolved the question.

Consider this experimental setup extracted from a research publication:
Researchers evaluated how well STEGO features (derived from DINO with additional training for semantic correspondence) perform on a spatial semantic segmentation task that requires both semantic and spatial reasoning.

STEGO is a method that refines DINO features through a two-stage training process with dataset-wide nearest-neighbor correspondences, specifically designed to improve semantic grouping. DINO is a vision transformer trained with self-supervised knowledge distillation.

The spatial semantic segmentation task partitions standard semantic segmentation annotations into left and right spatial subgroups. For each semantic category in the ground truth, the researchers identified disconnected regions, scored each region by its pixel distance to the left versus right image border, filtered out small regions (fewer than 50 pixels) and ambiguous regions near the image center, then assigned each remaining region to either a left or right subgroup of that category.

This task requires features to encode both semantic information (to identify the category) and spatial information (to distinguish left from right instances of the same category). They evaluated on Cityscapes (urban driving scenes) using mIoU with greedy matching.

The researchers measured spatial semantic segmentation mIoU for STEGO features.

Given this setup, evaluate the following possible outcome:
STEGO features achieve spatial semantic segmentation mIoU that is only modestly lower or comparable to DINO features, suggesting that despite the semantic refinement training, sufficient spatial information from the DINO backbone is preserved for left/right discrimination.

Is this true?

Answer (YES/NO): NO